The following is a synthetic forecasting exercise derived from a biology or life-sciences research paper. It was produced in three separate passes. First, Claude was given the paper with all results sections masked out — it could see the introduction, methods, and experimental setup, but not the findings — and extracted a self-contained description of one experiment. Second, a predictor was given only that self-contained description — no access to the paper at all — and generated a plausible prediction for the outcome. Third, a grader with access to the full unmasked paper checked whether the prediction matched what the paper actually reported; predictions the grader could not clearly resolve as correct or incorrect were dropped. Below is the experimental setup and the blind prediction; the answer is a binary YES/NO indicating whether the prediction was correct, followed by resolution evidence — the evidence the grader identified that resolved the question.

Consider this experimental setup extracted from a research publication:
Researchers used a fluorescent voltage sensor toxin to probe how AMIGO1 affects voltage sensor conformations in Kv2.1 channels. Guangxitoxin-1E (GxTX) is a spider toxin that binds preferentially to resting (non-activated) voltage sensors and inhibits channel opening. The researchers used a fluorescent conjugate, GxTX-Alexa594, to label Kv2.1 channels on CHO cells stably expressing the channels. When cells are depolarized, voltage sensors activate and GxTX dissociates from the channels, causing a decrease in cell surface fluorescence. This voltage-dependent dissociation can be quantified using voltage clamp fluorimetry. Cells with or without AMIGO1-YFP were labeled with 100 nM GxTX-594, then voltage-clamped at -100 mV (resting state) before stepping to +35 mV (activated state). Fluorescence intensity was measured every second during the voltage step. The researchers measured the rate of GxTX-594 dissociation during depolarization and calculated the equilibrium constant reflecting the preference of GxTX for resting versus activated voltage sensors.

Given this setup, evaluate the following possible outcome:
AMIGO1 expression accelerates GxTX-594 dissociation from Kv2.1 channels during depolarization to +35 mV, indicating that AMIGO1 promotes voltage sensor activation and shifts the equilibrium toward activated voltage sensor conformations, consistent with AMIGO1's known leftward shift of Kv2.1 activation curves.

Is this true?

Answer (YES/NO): YES